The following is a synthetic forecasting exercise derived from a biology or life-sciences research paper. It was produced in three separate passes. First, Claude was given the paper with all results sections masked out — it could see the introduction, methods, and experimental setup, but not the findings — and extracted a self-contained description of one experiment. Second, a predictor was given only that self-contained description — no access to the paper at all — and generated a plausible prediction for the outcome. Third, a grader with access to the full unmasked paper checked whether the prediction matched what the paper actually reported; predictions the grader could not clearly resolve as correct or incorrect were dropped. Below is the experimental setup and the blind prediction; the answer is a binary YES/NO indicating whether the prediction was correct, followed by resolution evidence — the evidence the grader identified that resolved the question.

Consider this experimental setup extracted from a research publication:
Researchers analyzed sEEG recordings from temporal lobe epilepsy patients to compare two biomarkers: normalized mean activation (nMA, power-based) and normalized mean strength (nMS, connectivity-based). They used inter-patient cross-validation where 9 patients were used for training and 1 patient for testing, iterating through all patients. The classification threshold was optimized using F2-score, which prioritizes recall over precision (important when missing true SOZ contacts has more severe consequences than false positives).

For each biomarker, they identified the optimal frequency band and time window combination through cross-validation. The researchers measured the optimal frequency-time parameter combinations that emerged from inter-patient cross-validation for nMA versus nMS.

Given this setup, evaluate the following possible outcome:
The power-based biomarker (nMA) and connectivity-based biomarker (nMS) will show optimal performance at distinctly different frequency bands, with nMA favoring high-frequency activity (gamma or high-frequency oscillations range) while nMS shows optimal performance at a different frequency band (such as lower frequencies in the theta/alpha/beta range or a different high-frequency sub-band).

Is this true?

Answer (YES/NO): NO